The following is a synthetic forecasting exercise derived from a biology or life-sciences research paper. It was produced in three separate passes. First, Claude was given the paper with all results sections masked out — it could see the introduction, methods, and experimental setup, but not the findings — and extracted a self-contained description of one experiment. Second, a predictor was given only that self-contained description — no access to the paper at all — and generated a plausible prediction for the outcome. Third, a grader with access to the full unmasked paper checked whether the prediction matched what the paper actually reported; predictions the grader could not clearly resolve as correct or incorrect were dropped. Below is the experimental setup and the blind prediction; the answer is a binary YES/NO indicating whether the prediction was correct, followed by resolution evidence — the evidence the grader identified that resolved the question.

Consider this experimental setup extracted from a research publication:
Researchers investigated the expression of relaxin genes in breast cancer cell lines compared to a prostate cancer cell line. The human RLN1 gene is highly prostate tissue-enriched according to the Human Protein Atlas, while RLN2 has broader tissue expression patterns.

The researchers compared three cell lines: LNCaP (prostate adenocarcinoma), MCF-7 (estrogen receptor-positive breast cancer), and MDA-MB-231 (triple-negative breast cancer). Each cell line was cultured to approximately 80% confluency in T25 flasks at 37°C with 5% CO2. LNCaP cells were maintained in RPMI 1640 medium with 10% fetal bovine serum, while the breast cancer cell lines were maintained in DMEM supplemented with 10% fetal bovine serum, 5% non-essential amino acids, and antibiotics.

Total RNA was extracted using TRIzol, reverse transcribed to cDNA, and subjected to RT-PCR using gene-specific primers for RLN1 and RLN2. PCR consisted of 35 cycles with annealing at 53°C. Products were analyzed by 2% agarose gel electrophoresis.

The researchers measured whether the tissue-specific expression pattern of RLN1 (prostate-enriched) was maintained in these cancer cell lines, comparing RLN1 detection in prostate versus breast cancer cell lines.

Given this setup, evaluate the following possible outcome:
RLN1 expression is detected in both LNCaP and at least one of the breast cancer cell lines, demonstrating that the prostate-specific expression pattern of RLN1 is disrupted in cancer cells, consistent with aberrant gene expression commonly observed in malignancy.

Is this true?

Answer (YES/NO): YES